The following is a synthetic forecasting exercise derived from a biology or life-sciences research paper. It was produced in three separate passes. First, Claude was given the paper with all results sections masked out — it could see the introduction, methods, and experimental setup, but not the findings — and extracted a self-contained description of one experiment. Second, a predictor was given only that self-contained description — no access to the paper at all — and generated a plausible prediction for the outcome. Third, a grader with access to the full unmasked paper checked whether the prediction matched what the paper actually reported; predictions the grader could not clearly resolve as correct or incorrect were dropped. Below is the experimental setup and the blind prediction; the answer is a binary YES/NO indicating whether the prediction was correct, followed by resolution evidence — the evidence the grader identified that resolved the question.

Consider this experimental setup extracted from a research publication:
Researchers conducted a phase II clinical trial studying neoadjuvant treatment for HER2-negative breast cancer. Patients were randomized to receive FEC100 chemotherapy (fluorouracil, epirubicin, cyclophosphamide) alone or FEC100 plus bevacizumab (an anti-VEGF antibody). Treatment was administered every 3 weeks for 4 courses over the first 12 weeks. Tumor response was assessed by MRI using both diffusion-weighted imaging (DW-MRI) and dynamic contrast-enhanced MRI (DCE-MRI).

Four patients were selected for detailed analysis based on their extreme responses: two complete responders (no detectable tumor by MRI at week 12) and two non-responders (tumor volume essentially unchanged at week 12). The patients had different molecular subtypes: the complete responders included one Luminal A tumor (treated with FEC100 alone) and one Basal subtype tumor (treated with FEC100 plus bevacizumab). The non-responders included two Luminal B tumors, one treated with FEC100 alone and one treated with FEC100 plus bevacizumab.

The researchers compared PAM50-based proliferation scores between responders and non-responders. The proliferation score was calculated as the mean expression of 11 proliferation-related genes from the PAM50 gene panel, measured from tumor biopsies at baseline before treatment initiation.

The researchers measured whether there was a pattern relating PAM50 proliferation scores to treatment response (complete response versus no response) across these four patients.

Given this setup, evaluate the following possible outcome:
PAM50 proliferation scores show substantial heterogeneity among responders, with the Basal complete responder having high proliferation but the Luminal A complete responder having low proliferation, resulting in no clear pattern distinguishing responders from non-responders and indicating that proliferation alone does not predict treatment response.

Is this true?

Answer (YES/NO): NO